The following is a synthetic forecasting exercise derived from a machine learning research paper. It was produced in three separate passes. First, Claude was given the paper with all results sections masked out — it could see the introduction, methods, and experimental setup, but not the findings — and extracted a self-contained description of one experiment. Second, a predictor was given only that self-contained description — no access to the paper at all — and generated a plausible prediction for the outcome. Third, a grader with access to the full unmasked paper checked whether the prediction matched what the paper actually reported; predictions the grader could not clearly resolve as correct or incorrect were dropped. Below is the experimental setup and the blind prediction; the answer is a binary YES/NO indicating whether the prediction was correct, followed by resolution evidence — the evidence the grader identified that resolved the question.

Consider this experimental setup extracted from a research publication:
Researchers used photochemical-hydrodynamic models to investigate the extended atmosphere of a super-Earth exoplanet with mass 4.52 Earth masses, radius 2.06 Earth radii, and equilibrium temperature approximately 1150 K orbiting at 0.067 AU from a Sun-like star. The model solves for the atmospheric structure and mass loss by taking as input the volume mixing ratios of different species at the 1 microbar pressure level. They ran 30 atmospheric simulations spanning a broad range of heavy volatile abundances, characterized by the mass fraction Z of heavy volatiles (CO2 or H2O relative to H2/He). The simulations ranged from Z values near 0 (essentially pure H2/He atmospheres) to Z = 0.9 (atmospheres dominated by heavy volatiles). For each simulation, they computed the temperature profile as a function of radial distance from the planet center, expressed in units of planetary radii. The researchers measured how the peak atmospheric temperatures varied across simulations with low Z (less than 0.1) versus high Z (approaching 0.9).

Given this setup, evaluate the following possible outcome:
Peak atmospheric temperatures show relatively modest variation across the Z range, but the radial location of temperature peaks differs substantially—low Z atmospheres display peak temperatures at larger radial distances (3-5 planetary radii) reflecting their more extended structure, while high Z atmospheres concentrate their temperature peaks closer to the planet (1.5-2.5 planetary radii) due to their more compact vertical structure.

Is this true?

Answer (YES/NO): NO